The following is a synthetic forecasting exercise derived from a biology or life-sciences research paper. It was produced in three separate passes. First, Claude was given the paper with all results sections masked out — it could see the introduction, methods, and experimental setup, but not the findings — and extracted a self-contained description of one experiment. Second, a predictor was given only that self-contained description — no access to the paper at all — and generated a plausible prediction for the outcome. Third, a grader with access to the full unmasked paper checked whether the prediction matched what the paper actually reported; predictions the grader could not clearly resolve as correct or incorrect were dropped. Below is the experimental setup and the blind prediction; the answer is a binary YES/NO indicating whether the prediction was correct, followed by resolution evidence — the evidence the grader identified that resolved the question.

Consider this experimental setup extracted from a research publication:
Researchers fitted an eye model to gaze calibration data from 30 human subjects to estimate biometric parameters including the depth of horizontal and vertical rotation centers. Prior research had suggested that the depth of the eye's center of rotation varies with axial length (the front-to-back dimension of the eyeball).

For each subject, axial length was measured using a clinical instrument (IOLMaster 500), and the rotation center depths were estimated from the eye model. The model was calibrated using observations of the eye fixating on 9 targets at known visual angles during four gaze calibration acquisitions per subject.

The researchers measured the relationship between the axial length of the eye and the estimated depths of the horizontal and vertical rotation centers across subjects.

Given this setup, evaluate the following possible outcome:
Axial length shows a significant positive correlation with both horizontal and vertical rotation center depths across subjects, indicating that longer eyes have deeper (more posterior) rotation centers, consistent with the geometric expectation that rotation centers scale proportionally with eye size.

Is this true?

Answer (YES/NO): YES